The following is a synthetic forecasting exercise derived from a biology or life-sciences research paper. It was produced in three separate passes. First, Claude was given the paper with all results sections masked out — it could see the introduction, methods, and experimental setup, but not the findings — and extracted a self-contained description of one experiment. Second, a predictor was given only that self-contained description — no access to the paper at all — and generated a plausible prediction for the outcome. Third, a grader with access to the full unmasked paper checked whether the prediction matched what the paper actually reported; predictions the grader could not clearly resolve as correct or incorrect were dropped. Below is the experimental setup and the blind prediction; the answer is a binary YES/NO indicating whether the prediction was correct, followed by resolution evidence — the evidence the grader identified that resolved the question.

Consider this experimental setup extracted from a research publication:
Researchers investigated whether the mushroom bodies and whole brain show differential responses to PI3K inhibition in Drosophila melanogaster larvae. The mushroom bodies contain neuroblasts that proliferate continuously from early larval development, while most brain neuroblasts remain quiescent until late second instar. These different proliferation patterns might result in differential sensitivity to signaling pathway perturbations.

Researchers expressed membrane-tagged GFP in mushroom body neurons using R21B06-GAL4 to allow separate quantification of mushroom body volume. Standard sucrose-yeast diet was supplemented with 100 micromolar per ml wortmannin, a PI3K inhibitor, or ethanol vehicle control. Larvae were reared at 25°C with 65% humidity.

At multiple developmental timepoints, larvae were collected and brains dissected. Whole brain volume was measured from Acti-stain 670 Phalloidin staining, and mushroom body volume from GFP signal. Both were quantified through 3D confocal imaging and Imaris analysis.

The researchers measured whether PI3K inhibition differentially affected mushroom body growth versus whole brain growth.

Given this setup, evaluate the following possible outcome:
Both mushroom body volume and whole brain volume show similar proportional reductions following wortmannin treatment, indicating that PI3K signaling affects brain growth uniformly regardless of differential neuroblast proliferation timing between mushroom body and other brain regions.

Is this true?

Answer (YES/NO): NO